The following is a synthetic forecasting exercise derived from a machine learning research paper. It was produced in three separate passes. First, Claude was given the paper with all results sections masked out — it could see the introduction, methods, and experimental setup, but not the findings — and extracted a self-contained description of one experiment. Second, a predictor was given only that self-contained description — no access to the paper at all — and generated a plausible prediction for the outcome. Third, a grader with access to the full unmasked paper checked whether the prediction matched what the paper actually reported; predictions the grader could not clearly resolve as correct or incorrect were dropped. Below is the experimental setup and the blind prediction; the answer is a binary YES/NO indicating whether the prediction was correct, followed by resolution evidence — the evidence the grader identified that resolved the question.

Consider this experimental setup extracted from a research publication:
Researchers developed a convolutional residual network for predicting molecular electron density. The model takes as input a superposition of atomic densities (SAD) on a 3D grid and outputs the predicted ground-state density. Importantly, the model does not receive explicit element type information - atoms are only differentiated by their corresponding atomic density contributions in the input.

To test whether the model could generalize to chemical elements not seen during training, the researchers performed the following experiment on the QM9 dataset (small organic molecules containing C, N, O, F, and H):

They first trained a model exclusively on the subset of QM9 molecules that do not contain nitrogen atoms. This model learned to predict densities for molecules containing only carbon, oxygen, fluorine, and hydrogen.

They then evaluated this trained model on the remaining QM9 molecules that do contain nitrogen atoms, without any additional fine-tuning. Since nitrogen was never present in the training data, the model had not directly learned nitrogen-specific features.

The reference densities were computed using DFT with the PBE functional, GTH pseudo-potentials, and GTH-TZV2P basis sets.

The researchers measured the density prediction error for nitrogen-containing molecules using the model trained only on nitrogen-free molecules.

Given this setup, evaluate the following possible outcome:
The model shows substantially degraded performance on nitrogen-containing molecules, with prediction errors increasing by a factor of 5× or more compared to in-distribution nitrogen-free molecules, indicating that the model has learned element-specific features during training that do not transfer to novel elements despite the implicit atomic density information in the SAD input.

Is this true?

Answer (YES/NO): NO